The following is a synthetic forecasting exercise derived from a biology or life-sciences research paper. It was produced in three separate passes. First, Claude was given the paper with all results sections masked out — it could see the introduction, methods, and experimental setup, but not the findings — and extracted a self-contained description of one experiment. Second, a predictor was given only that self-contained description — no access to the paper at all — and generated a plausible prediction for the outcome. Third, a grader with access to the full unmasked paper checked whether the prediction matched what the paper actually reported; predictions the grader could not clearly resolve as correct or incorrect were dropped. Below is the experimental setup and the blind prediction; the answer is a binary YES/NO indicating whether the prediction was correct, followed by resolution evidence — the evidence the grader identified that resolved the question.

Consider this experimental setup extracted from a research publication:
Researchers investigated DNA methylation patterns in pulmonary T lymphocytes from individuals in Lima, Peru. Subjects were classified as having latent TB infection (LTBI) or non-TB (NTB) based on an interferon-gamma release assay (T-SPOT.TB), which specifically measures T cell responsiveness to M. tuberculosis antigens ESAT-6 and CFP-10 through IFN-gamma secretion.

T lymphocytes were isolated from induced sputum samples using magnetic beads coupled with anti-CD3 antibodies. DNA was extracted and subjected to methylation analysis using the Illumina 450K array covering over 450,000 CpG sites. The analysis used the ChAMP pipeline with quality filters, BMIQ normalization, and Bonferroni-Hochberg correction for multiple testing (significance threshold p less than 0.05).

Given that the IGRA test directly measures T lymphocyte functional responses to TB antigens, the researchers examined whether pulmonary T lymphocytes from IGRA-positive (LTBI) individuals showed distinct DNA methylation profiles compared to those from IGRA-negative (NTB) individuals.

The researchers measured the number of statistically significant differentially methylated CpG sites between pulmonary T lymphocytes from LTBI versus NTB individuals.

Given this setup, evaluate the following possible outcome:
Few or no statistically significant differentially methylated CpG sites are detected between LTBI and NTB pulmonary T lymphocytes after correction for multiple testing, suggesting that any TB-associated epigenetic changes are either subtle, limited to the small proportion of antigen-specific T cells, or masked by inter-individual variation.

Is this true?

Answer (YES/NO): YES